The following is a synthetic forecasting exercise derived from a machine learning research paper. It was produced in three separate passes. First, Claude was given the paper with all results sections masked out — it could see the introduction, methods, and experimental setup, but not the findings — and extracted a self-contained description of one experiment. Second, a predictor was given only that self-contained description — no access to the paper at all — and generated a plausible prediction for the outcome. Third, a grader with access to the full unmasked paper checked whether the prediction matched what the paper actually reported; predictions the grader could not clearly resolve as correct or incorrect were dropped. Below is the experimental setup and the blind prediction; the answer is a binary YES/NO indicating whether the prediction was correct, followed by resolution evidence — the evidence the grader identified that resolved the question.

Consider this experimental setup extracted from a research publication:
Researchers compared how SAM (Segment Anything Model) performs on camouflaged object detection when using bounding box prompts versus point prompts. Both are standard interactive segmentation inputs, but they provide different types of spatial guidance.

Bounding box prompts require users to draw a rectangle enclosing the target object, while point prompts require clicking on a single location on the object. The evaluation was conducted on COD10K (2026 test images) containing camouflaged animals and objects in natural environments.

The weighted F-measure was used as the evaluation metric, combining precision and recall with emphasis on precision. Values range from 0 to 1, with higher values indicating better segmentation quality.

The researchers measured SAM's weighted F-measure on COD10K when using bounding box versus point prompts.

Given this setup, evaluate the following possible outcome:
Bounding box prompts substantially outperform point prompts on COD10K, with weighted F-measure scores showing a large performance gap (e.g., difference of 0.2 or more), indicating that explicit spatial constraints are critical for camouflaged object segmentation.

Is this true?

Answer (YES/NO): NO